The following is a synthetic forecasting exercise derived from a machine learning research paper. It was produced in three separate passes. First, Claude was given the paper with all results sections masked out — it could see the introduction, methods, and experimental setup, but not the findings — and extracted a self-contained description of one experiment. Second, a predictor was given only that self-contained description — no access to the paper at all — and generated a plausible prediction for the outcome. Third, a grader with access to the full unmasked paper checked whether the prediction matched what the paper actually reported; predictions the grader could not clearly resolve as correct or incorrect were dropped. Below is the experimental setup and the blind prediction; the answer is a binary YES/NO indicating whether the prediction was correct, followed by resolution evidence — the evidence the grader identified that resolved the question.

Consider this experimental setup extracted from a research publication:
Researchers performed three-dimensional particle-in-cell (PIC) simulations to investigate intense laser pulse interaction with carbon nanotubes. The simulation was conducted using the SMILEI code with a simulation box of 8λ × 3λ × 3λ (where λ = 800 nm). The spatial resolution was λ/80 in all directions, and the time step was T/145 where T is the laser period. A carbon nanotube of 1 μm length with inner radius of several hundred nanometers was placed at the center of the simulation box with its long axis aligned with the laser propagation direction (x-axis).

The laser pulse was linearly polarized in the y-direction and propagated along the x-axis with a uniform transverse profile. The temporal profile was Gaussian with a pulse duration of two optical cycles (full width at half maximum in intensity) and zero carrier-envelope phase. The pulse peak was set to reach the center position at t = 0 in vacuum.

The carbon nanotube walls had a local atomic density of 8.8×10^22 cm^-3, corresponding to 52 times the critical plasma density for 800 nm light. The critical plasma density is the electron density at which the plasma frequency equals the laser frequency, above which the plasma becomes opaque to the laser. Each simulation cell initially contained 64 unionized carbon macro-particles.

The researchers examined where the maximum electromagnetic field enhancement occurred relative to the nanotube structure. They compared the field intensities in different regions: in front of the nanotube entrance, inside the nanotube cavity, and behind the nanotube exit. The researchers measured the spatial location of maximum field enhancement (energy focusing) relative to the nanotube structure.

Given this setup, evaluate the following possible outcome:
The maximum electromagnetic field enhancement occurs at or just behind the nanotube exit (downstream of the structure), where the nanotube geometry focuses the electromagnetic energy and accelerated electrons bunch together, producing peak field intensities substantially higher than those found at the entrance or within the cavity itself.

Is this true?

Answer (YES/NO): NO